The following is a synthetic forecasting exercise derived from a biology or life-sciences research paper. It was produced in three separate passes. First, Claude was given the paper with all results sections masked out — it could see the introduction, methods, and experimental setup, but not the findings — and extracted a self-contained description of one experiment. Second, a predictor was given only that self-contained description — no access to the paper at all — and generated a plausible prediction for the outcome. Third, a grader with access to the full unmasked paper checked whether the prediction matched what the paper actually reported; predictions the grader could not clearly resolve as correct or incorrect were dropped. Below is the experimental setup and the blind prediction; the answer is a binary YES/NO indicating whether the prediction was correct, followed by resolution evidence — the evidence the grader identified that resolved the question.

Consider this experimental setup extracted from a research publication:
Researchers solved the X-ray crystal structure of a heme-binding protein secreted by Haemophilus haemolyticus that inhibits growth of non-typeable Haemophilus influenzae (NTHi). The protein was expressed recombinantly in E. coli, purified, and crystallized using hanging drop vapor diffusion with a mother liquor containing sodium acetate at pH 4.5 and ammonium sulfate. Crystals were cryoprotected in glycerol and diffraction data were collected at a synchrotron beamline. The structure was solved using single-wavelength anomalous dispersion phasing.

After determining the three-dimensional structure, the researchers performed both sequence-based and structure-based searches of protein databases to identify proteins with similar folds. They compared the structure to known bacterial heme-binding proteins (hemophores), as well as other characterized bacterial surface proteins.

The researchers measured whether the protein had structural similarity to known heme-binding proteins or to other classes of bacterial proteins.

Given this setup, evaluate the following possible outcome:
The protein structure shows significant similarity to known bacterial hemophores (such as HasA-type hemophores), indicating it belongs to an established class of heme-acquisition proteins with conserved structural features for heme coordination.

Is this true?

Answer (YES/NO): NO